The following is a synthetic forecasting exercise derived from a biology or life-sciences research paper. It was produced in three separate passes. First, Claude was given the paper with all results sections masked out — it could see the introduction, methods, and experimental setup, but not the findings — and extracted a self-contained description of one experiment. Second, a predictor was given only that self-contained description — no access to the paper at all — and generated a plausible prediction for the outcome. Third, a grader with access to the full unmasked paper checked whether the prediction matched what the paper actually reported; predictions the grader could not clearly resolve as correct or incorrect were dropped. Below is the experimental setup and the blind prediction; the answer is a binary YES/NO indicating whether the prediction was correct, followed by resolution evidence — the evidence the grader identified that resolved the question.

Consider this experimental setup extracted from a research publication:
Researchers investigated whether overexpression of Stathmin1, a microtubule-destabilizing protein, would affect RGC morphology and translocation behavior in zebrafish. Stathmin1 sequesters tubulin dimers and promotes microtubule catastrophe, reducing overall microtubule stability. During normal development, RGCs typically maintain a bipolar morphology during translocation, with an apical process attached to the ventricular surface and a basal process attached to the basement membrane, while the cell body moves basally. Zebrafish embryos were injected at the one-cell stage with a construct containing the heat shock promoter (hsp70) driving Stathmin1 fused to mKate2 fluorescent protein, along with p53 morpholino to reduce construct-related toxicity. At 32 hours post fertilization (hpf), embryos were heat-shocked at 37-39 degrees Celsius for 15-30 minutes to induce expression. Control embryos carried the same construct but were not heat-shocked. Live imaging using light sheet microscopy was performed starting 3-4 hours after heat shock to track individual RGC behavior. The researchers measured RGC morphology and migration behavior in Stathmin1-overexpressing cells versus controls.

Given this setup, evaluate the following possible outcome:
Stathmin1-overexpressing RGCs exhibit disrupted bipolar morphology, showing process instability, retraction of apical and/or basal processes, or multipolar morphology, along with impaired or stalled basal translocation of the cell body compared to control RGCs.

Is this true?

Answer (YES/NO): YES